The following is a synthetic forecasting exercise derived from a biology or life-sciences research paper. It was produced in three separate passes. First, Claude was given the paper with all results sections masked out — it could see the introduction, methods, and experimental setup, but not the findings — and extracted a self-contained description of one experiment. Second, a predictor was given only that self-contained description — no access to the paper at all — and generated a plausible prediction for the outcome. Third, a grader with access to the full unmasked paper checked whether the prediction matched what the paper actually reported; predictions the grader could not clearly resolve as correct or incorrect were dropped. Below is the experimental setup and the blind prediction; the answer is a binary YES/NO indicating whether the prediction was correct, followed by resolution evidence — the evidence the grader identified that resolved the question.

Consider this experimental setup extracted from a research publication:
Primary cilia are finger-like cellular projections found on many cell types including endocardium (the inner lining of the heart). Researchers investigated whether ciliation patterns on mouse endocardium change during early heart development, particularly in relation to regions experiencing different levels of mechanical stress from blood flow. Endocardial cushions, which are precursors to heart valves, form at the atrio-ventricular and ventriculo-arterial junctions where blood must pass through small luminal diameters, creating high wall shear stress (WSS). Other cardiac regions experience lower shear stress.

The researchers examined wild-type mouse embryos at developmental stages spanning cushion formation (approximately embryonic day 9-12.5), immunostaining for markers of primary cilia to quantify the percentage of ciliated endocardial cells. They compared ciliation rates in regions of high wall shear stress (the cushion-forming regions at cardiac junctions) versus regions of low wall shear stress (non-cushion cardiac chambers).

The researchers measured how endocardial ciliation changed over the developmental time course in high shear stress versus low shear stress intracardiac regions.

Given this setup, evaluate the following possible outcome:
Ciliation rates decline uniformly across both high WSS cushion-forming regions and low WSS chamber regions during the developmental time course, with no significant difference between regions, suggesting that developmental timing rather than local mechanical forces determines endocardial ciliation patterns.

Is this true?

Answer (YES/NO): NO